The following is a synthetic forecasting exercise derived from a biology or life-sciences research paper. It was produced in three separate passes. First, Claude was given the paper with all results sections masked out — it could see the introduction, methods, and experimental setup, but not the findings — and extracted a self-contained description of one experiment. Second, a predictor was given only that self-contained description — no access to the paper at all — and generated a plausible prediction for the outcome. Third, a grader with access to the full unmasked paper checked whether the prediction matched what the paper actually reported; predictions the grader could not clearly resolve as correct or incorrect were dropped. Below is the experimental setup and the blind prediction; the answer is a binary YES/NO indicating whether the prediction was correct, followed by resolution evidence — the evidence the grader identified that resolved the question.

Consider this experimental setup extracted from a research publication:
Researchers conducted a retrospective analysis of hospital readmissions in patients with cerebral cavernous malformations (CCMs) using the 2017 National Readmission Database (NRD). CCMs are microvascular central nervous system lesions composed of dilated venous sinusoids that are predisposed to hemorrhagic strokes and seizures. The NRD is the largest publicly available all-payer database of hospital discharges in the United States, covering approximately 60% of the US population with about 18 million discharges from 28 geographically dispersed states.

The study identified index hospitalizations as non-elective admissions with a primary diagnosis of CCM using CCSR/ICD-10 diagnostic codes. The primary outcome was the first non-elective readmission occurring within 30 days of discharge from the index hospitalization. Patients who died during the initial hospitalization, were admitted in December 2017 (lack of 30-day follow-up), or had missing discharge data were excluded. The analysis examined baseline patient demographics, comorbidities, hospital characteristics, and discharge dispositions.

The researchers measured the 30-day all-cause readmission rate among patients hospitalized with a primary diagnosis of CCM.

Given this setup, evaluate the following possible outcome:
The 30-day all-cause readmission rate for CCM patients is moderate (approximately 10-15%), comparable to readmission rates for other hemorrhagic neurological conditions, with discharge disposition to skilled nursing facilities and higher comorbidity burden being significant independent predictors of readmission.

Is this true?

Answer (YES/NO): NO